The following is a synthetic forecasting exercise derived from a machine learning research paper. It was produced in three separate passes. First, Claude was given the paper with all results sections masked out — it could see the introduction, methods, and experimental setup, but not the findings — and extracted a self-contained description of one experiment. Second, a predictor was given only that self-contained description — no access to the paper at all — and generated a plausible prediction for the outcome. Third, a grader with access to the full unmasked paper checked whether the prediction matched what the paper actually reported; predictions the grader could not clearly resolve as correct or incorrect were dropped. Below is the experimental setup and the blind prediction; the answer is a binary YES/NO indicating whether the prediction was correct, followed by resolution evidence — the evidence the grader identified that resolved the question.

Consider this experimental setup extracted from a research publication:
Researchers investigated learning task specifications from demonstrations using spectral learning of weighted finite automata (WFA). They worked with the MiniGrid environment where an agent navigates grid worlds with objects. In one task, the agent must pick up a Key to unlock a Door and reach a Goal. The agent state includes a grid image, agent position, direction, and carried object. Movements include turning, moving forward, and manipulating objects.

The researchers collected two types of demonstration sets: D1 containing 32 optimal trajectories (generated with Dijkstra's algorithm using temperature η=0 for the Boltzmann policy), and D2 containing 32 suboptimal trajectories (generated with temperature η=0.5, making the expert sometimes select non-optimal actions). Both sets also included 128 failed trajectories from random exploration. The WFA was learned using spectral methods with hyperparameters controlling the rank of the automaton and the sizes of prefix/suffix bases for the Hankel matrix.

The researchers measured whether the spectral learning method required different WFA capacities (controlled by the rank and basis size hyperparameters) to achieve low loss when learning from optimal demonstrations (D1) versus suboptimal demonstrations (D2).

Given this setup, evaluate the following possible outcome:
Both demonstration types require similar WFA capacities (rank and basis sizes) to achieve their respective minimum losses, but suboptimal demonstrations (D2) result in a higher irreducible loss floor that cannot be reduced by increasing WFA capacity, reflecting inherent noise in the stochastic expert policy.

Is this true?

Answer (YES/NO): NO